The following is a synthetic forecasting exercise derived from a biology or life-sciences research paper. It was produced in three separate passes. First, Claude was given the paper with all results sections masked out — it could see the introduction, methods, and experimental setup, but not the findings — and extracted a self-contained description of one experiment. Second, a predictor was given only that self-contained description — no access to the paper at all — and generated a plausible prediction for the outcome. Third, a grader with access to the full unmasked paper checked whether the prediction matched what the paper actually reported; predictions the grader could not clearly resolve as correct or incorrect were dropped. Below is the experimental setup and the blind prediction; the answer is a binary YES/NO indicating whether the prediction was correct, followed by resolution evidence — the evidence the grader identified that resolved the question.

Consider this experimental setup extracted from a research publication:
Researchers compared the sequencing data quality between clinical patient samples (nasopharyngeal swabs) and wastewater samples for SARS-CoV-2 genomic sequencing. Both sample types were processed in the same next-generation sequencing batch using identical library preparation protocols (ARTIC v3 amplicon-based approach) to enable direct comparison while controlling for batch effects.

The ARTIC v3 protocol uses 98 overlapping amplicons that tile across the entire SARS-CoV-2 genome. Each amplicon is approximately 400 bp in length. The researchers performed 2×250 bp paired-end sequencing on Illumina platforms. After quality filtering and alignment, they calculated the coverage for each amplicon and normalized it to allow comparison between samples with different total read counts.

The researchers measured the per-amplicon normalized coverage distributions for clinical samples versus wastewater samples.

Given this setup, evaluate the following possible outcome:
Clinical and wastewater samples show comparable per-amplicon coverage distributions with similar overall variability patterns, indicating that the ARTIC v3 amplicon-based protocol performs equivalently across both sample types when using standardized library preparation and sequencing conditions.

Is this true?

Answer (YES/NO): YES